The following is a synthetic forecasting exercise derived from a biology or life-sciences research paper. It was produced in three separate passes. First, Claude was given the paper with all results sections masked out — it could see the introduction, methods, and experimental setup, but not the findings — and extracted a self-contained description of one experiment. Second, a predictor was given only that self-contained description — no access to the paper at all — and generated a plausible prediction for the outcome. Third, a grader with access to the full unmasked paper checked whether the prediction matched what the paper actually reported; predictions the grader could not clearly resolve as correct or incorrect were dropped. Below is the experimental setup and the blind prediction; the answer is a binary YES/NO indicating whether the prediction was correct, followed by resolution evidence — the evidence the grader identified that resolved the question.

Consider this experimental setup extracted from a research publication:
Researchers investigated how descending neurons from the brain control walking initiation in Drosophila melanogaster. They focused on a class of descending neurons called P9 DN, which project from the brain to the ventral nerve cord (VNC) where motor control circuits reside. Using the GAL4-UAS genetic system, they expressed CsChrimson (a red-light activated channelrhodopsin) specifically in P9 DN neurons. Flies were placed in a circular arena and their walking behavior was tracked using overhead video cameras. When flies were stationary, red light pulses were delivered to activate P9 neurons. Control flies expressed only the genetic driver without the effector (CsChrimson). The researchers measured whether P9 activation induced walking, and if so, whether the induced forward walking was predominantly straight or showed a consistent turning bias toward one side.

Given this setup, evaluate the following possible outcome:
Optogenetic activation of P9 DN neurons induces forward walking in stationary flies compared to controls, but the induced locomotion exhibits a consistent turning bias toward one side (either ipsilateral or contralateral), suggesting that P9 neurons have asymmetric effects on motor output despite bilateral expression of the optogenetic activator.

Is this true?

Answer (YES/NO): NO